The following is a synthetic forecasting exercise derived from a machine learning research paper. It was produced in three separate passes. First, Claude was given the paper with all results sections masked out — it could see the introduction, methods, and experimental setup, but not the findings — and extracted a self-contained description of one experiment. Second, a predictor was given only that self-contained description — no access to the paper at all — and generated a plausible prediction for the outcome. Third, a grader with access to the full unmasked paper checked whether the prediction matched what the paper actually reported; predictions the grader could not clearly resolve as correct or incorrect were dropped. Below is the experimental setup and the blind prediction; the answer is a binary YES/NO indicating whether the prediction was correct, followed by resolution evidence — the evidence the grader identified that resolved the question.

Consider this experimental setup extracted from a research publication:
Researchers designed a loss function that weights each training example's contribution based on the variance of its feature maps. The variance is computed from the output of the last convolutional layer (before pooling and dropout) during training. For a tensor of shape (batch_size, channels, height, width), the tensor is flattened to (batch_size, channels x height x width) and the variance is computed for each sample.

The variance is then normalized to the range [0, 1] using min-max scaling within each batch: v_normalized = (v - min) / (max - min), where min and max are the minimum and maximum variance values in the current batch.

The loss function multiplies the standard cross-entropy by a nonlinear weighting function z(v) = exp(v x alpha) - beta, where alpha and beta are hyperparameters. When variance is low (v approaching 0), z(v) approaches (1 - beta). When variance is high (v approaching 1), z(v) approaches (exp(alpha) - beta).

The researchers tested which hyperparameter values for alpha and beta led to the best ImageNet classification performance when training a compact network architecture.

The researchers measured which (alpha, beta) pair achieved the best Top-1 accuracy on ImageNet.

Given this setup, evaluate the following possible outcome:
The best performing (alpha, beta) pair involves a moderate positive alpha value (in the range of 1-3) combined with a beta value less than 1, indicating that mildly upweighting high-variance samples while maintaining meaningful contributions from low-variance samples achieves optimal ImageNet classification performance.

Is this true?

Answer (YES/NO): NO